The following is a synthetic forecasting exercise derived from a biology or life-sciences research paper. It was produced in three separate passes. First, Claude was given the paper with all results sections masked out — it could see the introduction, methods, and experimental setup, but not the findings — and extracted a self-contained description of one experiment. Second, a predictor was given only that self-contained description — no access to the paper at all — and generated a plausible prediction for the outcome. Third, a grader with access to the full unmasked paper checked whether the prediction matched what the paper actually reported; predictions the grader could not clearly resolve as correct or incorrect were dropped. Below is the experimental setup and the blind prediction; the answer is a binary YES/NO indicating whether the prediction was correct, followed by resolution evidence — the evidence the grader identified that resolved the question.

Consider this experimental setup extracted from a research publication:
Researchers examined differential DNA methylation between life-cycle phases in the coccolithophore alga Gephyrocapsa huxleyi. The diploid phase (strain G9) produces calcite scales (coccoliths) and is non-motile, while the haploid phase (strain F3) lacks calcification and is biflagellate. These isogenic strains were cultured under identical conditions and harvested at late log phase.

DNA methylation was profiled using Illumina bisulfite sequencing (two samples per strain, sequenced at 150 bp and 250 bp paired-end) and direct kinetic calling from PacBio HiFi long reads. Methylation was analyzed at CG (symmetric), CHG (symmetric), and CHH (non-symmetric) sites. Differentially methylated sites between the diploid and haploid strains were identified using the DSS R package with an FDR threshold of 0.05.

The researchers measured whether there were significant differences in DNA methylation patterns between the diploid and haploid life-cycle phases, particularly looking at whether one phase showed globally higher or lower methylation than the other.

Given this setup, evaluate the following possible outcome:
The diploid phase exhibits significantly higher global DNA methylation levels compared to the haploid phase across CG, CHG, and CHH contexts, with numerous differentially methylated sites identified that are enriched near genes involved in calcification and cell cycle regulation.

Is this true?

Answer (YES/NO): NO